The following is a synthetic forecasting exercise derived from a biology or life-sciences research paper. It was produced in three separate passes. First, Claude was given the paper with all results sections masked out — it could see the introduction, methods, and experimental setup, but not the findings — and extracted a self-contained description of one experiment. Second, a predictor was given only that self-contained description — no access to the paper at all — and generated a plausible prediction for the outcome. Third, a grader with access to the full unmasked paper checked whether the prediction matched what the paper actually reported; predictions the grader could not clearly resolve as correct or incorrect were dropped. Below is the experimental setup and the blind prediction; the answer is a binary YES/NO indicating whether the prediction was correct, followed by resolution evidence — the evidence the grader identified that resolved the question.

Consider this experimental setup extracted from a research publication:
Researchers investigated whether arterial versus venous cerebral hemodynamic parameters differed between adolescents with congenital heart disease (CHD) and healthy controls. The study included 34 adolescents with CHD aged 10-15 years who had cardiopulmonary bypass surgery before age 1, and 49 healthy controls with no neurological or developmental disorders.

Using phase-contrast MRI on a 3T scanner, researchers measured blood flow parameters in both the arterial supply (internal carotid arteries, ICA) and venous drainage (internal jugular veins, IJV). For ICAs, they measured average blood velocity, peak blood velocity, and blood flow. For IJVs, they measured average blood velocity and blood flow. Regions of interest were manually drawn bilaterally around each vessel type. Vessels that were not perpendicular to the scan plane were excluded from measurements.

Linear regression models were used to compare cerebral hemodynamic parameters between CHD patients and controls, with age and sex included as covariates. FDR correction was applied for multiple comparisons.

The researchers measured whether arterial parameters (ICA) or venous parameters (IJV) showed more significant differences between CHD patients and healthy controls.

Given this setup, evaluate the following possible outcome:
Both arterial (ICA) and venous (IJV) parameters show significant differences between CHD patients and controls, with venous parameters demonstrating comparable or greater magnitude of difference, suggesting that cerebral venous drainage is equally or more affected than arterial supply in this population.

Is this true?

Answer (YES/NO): NO